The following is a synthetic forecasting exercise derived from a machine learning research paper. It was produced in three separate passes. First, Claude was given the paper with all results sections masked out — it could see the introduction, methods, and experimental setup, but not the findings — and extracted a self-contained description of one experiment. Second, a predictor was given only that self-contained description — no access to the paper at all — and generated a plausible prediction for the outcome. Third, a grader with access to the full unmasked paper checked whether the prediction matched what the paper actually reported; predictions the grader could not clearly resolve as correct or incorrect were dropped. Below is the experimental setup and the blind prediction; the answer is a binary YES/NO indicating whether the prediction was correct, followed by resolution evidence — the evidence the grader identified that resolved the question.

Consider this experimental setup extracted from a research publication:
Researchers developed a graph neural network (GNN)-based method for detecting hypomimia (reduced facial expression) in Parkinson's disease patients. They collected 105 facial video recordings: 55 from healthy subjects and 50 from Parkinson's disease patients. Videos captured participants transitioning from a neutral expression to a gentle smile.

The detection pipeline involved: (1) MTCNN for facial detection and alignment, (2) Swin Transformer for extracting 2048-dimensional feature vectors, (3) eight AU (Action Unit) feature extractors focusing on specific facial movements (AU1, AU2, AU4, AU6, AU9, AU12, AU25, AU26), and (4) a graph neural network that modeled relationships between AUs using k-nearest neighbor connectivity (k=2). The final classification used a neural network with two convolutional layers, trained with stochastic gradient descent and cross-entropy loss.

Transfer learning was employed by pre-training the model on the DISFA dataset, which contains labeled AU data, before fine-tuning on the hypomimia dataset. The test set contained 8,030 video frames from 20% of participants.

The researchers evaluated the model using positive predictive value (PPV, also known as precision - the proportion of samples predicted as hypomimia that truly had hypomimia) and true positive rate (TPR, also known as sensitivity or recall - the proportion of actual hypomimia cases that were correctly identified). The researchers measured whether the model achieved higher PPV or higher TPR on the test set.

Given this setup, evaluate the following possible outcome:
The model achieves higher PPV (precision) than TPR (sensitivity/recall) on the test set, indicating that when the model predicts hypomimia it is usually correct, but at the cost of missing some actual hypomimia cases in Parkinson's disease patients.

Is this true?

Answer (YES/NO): YES